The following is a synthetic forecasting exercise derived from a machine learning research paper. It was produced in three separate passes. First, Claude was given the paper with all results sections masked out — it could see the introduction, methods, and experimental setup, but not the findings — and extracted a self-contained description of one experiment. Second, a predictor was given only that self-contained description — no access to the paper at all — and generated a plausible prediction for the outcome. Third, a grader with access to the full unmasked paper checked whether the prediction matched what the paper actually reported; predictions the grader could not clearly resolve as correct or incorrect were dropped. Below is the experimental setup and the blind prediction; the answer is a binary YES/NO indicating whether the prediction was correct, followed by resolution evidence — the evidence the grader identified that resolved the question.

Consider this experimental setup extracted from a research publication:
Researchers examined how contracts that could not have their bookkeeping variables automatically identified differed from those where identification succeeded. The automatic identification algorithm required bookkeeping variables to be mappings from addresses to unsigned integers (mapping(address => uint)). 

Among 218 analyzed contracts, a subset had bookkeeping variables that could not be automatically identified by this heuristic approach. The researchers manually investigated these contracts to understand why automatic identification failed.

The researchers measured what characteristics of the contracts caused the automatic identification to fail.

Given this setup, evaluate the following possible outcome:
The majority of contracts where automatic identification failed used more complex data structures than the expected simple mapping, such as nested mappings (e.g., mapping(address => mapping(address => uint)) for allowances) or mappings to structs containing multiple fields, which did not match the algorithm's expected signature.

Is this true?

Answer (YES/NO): NO